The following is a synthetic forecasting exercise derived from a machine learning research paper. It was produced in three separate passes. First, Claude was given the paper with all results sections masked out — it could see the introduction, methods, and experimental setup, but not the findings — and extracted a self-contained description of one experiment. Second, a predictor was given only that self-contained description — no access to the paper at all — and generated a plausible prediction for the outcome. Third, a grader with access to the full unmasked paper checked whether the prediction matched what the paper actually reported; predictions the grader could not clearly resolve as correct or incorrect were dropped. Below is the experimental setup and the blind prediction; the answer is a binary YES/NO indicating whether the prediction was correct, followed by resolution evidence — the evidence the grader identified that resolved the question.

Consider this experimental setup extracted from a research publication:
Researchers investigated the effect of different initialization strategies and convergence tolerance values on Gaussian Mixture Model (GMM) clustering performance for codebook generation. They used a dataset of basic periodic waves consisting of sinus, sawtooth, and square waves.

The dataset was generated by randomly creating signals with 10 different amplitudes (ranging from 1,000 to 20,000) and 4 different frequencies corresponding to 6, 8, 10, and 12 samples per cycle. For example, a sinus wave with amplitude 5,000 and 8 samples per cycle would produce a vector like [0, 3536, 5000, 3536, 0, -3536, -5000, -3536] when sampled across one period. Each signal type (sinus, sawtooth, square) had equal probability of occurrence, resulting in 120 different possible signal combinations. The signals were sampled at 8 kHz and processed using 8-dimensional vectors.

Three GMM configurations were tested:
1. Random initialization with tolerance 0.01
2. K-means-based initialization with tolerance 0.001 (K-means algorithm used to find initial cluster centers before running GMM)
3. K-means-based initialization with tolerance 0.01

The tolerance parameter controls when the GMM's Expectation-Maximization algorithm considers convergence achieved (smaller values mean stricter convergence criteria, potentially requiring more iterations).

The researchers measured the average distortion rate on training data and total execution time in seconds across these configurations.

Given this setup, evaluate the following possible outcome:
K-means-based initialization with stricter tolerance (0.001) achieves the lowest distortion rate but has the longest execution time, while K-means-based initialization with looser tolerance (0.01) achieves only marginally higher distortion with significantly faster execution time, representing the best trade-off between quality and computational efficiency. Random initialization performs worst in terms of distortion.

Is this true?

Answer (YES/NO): NO